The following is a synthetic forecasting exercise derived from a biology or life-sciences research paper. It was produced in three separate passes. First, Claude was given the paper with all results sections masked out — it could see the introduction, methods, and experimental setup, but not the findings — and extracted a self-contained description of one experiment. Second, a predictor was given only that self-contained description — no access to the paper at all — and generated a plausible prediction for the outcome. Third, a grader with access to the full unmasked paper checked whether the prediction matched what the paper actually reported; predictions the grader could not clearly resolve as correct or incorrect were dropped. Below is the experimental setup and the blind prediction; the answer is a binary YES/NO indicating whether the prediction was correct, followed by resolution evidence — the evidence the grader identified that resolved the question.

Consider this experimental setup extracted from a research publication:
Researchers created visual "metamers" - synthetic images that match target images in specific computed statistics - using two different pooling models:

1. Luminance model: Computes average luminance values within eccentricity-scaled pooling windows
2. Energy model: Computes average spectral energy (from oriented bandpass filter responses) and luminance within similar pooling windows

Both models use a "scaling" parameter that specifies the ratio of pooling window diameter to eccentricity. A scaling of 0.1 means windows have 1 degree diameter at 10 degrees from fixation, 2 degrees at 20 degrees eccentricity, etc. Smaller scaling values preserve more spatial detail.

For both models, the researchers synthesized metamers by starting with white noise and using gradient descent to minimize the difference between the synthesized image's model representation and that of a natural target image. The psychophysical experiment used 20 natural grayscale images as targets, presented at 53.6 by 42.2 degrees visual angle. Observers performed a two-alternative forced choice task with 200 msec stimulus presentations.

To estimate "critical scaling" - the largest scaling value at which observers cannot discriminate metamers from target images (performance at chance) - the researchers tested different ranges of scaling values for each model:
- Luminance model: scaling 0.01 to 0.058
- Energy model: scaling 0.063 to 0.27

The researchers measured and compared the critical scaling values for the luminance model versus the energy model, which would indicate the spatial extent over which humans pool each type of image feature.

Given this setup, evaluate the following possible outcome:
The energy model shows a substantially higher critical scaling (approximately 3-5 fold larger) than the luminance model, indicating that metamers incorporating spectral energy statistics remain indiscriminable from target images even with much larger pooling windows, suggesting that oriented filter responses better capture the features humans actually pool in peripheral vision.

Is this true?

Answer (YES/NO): YES